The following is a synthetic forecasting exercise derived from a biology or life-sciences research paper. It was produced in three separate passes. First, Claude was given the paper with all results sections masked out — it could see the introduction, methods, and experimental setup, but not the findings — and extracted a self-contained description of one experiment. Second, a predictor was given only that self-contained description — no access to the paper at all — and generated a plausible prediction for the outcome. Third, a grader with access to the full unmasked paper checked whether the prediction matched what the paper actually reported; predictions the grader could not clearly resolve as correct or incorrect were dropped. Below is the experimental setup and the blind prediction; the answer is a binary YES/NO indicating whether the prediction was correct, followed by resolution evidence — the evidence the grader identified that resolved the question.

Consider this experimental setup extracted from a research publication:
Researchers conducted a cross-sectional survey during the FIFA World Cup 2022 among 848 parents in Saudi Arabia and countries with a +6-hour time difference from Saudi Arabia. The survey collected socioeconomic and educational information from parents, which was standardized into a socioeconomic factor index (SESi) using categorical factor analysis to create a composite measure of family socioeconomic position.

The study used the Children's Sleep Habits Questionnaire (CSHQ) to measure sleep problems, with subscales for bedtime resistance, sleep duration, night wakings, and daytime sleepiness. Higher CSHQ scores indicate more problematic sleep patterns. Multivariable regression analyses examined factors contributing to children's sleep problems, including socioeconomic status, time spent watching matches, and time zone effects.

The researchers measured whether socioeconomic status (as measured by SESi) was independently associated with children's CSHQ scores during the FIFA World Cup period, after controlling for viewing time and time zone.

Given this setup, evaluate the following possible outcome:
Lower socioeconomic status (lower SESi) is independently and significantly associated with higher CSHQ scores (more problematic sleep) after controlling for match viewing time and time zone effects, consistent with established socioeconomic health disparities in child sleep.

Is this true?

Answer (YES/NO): NO